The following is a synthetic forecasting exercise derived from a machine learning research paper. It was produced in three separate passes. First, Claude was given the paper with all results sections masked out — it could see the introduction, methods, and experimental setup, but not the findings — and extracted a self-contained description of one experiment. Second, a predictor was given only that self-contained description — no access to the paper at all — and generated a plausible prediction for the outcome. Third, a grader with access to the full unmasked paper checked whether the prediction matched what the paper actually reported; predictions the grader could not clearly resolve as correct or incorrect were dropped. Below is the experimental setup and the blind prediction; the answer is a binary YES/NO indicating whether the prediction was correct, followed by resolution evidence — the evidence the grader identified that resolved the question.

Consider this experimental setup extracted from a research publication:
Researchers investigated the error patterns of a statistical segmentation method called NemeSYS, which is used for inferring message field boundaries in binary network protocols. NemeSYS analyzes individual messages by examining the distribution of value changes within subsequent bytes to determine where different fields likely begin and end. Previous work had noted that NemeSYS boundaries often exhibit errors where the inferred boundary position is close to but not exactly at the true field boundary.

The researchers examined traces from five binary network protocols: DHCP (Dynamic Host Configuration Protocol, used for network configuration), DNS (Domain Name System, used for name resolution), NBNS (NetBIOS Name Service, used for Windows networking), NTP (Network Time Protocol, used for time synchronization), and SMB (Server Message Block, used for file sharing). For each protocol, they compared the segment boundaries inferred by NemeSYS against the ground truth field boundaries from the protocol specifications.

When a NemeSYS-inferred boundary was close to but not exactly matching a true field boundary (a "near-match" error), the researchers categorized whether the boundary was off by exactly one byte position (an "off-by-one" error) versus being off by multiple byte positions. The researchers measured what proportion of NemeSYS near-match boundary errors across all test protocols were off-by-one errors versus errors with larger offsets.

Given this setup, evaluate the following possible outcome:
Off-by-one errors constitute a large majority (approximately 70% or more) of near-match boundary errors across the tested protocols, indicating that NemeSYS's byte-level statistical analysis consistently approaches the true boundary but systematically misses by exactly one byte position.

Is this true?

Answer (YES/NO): YES